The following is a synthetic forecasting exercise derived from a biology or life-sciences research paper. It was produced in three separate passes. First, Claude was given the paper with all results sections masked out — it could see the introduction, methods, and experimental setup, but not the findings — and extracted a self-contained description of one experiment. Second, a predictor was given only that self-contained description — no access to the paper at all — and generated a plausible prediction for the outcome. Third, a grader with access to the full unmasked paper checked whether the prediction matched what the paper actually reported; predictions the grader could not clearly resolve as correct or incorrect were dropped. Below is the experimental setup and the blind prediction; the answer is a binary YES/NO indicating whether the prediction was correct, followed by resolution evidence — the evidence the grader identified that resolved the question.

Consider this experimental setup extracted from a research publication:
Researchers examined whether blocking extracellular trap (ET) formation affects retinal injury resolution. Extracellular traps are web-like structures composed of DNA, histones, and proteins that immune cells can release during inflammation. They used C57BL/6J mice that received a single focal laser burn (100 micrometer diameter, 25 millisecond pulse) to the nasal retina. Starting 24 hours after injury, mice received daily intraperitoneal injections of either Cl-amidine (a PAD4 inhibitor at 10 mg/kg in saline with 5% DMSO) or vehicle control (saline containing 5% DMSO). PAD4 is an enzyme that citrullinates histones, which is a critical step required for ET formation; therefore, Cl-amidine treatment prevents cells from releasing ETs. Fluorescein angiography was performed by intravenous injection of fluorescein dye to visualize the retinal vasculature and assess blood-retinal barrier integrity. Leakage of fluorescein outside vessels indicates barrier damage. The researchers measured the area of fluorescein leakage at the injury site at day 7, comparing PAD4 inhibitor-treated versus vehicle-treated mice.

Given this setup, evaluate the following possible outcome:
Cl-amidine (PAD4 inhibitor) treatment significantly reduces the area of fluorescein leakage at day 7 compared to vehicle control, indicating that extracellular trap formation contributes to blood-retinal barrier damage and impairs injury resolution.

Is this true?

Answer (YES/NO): YES